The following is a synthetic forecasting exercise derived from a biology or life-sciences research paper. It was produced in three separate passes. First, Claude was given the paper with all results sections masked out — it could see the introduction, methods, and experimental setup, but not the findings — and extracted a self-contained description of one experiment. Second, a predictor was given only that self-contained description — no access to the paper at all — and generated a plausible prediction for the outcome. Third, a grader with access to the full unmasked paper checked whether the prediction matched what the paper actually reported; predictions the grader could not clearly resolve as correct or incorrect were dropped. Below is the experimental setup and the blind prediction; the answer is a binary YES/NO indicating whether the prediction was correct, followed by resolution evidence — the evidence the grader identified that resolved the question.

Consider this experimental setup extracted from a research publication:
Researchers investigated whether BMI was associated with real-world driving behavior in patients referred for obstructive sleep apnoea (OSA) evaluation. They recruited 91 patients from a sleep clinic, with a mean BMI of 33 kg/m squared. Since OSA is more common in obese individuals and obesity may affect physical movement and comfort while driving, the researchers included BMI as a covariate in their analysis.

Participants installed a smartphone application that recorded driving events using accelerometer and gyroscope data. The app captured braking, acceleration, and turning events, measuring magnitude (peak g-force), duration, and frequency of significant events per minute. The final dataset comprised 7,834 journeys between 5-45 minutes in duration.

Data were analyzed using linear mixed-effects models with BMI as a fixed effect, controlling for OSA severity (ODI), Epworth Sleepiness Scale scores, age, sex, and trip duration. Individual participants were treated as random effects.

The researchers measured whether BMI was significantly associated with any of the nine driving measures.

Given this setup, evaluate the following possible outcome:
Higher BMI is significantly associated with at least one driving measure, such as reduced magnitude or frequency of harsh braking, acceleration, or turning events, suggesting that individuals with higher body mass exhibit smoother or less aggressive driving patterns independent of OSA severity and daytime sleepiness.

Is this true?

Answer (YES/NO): NO